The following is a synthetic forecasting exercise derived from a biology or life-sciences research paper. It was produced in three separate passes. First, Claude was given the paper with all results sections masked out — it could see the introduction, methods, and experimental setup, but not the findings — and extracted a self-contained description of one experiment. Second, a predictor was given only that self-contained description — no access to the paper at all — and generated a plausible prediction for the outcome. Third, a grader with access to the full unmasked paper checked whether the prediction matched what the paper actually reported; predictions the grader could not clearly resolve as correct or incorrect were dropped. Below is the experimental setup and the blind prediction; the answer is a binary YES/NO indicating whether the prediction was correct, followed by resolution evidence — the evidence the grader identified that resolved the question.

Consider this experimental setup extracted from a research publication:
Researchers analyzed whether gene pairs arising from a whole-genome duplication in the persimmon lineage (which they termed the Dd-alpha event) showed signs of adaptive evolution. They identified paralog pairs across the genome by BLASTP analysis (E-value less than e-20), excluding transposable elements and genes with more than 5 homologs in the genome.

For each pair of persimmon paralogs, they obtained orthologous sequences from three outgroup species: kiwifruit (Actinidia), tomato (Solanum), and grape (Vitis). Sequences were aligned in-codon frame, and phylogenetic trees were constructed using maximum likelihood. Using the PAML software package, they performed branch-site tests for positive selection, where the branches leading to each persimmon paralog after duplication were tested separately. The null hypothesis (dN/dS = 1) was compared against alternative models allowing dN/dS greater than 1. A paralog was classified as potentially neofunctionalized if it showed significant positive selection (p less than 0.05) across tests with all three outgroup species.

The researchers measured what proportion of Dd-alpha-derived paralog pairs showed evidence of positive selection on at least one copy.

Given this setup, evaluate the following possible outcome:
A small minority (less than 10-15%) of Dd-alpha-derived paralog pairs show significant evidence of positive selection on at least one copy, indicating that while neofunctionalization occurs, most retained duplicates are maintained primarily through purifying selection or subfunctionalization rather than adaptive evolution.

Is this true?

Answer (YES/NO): YES